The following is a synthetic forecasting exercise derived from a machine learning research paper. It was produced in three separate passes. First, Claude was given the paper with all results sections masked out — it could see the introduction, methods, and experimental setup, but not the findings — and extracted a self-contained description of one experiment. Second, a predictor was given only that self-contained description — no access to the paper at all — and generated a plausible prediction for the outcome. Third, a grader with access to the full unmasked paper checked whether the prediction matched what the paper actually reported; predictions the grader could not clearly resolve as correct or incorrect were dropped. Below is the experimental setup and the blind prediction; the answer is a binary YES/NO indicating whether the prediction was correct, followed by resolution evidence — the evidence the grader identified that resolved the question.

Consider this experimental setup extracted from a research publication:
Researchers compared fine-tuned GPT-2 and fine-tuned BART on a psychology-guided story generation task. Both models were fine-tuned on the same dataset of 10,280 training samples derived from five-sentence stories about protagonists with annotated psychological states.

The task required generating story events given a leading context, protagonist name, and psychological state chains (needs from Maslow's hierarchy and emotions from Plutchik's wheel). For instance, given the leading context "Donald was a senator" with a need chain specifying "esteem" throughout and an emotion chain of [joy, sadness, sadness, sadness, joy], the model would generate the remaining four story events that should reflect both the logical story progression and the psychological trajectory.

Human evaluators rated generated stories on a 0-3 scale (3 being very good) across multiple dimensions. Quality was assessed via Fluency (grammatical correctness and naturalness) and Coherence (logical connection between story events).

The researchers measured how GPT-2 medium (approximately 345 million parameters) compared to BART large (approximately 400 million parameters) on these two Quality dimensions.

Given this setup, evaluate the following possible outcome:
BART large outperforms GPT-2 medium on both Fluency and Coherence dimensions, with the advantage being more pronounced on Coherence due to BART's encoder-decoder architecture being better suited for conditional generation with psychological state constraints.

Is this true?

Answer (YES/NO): NO